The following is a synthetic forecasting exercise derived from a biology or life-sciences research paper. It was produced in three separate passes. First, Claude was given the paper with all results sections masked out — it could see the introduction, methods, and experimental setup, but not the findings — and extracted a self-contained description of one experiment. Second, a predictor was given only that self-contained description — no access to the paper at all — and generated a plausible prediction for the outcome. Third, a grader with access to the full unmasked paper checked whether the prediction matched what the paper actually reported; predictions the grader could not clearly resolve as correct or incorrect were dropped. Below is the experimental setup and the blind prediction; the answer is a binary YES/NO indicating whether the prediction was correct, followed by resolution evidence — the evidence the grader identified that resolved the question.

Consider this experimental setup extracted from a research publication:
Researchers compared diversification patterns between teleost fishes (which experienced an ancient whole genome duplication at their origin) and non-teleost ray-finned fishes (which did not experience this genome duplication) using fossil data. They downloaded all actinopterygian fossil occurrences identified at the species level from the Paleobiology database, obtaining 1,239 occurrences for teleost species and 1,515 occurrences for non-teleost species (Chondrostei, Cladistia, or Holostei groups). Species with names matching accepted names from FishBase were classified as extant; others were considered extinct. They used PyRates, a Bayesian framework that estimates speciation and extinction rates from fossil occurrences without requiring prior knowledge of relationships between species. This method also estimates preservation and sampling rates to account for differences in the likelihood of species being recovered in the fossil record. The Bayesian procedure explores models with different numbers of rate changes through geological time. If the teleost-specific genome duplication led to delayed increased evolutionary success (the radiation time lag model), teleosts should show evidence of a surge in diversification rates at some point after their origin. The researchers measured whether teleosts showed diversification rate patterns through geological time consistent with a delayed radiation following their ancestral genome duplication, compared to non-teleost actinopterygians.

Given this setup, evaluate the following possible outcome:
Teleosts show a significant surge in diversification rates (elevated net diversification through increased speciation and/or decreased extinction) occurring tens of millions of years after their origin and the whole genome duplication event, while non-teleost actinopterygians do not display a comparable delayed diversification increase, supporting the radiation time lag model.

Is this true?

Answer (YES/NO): NO